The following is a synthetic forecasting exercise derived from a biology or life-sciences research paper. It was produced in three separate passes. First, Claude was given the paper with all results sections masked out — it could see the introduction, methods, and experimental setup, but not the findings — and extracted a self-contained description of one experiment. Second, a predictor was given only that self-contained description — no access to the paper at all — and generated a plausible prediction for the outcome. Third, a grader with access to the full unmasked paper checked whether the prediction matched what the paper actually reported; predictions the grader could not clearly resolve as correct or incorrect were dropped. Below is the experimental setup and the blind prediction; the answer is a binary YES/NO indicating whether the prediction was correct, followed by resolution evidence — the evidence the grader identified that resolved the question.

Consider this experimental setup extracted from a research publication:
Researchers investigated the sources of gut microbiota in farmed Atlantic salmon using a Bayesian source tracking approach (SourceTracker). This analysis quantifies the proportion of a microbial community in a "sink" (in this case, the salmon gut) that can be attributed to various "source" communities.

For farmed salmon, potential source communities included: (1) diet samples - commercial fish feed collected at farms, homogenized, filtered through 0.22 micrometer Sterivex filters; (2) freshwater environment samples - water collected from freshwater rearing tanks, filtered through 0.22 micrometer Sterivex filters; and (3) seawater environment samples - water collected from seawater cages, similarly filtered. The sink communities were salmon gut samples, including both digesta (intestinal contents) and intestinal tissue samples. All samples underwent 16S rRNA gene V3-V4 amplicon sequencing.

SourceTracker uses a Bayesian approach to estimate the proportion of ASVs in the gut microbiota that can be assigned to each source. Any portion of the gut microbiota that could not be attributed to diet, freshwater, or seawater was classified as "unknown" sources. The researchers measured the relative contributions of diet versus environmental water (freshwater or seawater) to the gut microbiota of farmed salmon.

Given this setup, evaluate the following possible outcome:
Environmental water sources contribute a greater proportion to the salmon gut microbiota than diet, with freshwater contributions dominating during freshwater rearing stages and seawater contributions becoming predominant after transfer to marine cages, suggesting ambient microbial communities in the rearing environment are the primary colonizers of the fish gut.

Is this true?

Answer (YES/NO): NO